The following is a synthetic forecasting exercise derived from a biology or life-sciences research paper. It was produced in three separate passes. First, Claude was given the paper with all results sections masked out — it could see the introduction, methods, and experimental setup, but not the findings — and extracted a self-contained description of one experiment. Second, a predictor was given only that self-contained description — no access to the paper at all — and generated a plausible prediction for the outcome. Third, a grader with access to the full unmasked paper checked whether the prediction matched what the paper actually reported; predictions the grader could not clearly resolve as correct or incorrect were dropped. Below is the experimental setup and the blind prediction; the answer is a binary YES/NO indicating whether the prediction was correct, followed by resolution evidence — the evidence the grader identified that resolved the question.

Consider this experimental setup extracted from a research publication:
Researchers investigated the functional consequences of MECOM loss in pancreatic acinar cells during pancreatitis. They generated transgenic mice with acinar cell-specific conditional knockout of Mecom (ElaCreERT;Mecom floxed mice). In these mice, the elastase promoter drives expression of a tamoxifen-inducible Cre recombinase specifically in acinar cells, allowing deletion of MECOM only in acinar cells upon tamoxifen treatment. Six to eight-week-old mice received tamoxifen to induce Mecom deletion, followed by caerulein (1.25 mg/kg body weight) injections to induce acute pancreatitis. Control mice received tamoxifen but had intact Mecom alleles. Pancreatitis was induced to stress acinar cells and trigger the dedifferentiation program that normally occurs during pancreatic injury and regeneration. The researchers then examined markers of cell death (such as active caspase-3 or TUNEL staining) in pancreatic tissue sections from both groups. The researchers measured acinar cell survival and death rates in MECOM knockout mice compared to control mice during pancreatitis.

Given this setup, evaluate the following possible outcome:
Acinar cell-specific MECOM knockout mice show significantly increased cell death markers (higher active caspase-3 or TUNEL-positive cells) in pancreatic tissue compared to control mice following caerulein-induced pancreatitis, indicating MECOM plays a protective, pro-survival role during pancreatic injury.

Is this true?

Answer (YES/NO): YES